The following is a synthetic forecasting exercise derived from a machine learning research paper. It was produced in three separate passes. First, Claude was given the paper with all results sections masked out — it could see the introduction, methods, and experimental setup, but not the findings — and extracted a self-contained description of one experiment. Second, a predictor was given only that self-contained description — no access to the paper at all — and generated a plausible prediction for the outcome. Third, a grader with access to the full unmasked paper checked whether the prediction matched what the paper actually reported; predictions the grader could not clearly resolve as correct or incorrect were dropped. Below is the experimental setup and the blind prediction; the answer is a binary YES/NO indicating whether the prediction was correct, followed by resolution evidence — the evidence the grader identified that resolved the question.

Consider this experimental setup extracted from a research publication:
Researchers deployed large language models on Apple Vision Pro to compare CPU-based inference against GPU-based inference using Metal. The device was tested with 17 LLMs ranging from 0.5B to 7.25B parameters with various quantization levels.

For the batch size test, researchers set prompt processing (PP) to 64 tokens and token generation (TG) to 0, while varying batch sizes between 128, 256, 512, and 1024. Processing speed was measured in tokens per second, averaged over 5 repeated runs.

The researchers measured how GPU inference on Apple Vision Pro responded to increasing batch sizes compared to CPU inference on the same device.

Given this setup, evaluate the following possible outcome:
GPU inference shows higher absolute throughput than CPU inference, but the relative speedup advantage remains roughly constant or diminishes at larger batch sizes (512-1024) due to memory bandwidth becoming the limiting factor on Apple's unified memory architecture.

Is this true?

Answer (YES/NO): NO